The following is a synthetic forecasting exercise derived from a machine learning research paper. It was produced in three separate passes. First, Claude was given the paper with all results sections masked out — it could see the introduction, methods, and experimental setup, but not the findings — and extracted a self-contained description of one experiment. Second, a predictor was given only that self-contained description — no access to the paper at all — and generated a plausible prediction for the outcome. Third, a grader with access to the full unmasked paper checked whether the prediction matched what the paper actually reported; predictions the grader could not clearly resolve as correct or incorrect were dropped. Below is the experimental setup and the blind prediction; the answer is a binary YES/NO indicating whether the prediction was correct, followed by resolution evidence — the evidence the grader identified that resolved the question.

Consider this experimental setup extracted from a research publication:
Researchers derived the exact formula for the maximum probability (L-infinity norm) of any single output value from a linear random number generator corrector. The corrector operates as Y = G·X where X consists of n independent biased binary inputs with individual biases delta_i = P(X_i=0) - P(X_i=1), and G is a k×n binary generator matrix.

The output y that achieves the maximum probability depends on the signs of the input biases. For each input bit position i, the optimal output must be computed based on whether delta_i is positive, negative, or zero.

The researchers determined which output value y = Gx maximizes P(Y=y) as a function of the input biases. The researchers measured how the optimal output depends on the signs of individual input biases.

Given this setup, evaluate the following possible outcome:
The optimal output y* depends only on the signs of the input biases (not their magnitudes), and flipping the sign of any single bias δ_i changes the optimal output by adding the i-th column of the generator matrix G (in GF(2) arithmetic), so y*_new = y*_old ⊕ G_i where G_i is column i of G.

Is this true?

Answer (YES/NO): YES